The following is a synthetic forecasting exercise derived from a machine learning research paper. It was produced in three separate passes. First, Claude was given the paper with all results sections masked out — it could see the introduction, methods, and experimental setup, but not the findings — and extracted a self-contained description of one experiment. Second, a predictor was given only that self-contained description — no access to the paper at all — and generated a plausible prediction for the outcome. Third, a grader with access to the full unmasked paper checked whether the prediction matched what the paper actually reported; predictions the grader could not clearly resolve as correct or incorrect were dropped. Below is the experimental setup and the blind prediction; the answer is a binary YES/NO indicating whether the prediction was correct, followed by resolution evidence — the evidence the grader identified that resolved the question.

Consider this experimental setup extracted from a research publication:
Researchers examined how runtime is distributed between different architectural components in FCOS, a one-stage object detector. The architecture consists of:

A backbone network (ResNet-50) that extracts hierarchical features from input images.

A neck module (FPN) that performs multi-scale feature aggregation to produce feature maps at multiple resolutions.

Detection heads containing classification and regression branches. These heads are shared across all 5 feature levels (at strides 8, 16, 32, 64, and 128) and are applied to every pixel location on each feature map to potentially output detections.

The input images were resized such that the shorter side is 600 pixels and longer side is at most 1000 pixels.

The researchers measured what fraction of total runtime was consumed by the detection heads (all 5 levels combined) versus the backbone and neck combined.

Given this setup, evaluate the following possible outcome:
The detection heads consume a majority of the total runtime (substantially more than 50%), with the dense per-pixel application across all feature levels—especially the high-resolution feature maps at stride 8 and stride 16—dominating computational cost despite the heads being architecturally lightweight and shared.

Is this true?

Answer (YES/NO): YES